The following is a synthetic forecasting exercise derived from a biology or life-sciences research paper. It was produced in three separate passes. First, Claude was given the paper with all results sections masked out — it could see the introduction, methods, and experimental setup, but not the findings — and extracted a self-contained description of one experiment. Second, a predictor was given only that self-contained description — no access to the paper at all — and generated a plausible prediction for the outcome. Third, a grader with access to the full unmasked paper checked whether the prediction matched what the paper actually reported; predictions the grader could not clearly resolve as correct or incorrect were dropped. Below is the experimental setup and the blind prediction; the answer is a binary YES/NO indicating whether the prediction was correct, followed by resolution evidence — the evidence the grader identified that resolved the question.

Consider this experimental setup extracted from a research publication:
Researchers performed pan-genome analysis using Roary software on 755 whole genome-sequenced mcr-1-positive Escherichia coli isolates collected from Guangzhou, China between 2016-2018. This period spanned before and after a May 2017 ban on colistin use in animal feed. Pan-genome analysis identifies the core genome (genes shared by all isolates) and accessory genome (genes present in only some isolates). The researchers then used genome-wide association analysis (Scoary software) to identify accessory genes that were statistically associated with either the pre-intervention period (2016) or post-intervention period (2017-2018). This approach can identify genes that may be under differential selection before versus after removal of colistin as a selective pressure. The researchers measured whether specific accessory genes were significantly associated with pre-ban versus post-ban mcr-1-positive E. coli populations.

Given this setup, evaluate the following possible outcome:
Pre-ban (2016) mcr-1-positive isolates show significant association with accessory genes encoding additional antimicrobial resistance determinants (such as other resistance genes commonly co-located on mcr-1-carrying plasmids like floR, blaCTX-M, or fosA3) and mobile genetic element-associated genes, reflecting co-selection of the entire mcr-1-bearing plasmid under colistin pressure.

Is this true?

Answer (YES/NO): NO